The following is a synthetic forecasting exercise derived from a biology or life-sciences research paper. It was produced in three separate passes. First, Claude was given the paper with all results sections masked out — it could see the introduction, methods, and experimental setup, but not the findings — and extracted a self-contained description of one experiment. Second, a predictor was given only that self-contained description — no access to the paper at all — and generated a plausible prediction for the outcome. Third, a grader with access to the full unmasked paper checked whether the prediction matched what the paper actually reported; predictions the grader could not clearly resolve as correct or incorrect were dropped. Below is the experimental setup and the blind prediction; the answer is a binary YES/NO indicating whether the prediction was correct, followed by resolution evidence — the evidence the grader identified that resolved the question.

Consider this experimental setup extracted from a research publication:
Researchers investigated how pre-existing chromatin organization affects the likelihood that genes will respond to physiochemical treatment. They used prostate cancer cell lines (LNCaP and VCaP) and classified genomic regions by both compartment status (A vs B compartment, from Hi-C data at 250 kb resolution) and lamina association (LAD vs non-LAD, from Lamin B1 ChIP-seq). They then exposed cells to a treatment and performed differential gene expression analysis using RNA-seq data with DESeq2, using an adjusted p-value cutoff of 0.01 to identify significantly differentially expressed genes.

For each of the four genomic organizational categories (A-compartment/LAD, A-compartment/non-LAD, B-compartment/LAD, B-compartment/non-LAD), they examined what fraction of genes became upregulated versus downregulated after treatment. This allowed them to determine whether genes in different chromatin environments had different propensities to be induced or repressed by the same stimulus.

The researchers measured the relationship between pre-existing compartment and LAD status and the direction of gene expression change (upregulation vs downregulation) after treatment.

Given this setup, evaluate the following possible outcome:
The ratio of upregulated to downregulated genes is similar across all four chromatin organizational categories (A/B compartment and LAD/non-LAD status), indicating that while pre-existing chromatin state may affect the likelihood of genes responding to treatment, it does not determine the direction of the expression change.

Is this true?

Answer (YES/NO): NO